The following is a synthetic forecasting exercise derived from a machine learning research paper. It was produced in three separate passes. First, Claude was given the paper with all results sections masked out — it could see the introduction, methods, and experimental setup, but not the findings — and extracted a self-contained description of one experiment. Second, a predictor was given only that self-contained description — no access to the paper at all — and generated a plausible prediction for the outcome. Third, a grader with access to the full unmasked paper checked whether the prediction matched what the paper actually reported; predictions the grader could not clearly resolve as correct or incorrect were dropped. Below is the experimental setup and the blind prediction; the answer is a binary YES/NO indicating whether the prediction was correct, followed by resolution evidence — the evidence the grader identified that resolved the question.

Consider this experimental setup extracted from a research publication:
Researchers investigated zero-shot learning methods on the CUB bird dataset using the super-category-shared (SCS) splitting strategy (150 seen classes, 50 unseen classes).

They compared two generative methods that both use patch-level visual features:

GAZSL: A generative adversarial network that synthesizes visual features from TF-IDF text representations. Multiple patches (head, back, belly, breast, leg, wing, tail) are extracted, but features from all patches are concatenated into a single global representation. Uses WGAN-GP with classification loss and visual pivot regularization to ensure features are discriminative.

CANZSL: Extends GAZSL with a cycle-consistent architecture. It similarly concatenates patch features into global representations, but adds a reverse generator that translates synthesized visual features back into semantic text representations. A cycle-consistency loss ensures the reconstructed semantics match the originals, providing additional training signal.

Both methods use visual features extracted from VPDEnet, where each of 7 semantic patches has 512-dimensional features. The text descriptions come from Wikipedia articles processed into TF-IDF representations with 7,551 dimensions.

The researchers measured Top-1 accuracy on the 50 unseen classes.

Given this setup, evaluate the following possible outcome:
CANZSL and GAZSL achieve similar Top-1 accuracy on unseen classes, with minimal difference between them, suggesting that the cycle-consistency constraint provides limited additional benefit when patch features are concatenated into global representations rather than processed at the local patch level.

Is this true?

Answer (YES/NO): NO